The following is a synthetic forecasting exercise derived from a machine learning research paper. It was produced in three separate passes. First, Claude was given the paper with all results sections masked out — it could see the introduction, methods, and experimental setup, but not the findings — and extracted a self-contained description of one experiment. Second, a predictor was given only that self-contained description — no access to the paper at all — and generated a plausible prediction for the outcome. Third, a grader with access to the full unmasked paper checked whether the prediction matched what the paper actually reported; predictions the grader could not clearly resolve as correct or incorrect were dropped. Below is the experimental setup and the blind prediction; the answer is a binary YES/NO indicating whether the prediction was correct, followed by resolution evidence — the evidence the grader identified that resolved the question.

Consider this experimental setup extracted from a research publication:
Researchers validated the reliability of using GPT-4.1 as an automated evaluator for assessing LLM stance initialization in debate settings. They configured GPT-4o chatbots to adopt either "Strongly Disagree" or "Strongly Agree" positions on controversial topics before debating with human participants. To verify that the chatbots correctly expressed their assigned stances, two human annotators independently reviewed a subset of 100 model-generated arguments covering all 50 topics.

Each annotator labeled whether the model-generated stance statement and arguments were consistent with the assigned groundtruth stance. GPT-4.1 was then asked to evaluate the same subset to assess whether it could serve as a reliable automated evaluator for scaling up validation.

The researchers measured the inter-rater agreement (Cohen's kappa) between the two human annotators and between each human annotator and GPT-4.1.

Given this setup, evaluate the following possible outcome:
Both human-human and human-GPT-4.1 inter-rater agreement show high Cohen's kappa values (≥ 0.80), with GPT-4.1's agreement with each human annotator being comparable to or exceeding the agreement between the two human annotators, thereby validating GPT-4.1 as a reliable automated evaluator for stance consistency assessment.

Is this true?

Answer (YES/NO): YES